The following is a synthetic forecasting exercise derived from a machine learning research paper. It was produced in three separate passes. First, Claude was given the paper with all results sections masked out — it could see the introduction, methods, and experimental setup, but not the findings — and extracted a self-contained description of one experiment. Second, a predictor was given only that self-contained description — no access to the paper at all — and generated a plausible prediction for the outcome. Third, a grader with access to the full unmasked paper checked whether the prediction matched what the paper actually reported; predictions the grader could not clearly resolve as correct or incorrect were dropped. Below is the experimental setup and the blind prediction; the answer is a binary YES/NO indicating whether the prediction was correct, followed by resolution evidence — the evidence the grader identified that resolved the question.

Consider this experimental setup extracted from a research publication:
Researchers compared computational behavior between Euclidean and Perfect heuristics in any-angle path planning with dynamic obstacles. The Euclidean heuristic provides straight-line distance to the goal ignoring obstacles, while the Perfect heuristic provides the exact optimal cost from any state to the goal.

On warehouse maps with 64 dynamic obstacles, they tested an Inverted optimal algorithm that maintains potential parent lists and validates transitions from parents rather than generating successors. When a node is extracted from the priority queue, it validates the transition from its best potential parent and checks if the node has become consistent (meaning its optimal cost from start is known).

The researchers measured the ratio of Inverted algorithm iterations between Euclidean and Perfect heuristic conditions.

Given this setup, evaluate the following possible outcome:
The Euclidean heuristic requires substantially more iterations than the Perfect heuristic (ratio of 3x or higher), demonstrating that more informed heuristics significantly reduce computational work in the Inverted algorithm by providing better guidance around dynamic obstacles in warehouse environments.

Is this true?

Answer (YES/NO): YES